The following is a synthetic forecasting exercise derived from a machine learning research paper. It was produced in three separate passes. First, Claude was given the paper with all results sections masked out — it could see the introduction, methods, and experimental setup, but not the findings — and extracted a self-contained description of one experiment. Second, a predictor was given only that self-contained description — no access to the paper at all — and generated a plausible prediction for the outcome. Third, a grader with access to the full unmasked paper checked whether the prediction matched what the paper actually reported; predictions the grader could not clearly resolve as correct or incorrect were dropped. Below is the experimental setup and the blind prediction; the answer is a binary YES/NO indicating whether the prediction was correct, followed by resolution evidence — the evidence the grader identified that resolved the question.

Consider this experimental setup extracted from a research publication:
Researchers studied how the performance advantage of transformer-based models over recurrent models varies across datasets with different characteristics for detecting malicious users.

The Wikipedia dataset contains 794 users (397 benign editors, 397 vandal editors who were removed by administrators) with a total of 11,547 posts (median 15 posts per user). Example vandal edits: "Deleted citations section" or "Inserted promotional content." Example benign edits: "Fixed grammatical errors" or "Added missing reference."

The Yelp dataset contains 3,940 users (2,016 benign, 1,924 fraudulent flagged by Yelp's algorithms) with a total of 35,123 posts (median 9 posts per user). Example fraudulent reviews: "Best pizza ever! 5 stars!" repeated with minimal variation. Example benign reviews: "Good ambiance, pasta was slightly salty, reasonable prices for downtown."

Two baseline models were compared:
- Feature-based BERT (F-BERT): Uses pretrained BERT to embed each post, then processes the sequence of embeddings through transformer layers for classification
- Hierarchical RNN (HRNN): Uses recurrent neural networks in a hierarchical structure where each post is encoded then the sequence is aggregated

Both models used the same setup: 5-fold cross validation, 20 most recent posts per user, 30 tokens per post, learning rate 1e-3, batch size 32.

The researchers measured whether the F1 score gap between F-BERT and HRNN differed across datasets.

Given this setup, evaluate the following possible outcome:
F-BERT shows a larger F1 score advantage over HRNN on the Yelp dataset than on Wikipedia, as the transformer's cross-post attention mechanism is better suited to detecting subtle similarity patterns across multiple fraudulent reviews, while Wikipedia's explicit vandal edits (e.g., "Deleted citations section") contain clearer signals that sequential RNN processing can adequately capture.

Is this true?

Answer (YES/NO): NO